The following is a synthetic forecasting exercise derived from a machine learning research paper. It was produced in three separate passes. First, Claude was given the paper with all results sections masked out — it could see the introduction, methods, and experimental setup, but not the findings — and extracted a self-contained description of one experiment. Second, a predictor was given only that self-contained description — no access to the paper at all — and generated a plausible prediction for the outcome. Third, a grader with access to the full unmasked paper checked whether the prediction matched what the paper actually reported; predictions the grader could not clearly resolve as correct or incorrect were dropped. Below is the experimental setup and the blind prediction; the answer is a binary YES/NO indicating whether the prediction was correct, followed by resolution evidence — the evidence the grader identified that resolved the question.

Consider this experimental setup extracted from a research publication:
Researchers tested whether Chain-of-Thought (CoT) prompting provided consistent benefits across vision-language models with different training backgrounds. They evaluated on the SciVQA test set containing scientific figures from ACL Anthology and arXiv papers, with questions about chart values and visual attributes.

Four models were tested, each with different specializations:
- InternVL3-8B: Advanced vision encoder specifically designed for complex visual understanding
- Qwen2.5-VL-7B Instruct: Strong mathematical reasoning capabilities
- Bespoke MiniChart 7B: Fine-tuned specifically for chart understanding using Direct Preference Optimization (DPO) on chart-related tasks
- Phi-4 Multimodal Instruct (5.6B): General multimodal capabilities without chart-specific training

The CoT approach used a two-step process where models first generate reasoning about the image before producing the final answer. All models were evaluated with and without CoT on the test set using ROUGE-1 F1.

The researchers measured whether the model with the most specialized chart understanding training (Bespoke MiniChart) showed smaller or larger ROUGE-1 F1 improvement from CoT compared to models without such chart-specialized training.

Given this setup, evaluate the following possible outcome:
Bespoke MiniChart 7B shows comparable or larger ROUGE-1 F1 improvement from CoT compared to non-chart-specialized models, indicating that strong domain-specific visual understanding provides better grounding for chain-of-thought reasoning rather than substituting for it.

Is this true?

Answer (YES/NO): YES